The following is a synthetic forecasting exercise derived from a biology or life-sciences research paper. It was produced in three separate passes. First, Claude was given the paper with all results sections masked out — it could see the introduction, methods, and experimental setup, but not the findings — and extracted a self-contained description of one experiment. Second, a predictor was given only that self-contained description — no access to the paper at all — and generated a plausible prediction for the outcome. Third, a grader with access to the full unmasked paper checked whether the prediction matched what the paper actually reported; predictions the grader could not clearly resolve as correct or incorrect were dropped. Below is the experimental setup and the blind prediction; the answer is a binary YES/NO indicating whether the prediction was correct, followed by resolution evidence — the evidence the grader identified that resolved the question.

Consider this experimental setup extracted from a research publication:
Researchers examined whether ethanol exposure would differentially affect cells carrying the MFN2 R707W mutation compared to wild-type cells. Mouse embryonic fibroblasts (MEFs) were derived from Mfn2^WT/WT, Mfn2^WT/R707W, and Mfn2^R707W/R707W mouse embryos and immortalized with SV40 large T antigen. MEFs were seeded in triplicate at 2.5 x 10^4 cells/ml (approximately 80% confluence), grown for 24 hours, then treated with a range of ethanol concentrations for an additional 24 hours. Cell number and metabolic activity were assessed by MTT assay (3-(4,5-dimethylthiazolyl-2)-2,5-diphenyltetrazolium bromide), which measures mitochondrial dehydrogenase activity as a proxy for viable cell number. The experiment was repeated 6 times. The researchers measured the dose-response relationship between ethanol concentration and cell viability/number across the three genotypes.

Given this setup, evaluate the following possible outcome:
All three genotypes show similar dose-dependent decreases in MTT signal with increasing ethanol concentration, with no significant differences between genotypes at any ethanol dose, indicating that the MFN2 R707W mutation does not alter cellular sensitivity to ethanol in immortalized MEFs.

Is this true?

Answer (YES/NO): NO